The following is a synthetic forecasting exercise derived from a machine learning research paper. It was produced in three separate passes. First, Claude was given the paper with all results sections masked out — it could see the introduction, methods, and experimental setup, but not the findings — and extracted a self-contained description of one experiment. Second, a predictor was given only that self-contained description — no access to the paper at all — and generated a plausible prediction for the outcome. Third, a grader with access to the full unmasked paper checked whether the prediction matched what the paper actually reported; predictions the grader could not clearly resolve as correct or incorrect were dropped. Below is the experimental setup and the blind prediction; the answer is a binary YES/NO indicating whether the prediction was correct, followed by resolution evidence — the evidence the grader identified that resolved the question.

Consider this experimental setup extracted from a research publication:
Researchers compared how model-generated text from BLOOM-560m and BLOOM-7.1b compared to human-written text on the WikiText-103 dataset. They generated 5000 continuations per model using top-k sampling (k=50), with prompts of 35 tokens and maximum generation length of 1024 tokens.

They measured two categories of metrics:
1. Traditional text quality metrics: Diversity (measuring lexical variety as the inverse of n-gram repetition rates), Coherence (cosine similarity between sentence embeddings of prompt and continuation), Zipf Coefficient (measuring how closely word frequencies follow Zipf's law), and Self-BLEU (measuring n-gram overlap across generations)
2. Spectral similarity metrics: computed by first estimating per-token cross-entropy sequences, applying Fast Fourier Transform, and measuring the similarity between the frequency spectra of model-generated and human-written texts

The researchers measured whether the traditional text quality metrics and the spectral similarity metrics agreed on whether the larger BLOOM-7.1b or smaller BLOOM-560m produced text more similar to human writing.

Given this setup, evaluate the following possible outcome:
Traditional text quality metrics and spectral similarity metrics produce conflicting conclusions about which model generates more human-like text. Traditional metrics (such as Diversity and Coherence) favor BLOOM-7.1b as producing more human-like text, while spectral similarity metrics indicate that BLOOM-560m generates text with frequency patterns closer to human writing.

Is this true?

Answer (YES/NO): NO